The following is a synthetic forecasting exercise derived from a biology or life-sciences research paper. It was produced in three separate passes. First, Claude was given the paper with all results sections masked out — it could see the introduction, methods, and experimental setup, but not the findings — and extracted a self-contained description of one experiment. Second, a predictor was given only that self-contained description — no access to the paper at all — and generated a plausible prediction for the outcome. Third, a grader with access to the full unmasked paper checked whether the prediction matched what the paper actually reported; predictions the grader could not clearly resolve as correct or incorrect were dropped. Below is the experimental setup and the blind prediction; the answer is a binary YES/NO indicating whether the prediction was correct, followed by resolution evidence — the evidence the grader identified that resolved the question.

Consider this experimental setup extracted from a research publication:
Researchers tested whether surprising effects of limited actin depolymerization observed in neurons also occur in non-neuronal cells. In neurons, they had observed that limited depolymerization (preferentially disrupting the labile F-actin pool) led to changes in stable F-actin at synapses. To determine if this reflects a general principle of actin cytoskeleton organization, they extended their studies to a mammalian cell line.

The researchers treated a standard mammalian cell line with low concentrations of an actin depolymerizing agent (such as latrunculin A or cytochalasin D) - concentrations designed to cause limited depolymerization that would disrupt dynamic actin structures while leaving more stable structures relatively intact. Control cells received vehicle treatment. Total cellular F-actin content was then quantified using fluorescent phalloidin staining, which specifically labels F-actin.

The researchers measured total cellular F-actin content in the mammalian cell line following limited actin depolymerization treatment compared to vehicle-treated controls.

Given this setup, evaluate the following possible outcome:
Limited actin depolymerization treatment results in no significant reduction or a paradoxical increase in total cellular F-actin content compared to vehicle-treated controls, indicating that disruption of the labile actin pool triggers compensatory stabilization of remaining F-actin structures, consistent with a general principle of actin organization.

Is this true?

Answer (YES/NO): YES